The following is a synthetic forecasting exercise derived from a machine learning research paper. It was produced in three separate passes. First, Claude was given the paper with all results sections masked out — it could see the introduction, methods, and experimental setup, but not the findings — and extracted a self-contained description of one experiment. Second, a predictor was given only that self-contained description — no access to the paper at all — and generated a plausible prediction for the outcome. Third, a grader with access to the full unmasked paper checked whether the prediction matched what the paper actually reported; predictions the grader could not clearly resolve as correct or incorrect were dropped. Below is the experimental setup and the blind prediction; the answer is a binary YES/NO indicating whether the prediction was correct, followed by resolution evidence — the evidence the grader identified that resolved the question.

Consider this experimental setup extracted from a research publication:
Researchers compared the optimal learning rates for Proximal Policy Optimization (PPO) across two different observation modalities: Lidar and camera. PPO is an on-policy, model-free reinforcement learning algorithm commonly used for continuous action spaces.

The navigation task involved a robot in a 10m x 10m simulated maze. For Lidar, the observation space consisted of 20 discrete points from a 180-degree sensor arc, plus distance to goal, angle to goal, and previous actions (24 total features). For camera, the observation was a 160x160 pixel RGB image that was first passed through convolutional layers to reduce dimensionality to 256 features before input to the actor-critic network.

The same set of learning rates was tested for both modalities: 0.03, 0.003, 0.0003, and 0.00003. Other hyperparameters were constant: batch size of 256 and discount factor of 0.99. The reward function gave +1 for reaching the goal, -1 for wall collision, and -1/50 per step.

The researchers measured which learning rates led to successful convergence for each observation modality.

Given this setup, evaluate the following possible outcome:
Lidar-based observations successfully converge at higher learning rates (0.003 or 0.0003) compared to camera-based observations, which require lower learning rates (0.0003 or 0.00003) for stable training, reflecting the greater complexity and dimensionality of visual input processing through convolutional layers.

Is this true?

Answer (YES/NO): YES